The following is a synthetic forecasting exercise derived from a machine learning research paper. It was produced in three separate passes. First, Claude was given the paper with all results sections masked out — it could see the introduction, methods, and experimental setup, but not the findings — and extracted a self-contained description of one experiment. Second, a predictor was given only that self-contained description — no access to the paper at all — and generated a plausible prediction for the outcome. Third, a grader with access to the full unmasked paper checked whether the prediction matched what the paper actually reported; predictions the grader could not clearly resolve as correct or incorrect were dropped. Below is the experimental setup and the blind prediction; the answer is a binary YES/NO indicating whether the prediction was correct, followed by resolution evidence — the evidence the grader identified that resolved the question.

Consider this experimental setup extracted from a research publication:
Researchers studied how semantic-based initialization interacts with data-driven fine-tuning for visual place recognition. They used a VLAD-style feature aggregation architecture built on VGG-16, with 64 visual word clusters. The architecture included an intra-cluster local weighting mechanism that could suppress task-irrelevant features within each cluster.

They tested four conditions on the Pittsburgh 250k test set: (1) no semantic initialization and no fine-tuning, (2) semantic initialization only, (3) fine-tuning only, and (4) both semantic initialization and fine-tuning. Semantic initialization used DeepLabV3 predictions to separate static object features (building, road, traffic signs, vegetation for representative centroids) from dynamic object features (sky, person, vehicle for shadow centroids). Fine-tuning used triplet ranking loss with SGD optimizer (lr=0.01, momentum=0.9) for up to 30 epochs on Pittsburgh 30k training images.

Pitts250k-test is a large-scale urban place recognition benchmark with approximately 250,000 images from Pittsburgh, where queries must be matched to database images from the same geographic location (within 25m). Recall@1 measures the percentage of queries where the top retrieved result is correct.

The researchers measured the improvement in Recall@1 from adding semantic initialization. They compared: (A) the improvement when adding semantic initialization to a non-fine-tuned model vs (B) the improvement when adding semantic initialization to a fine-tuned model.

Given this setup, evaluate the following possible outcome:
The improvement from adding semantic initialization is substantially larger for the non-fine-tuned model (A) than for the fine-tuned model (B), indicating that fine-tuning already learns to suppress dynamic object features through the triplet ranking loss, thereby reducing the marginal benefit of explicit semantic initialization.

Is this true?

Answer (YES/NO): YES